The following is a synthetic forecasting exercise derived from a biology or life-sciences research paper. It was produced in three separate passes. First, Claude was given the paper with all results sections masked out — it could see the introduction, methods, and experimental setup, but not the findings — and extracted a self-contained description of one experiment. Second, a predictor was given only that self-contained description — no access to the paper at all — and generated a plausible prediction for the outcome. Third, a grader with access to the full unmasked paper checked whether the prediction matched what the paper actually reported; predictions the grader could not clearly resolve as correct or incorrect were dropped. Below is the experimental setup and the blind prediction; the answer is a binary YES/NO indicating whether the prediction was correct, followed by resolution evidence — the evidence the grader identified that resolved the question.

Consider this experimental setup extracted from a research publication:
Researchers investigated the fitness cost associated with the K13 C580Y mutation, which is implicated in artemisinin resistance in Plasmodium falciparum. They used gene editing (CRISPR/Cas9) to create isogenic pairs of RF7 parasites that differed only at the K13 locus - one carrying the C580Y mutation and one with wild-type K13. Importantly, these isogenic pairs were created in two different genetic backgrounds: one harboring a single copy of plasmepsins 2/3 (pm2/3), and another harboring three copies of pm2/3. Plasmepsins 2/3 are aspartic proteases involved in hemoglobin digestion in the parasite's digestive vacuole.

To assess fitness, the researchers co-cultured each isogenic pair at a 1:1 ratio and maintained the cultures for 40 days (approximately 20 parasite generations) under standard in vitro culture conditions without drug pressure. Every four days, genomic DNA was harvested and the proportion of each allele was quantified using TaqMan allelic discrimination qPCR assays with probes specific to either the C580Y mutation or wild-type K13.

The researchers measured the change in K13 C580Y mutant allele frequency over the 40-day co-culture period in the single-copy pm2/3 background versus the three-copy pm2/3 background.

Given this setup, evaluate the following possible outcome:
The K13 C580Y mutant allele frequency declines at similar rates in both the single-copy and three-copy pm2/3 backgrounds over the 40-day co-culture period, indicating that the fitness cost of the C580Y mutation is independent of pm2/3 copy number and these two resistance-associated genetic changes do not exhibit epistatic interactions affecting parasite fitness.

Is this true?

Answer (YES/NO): NO